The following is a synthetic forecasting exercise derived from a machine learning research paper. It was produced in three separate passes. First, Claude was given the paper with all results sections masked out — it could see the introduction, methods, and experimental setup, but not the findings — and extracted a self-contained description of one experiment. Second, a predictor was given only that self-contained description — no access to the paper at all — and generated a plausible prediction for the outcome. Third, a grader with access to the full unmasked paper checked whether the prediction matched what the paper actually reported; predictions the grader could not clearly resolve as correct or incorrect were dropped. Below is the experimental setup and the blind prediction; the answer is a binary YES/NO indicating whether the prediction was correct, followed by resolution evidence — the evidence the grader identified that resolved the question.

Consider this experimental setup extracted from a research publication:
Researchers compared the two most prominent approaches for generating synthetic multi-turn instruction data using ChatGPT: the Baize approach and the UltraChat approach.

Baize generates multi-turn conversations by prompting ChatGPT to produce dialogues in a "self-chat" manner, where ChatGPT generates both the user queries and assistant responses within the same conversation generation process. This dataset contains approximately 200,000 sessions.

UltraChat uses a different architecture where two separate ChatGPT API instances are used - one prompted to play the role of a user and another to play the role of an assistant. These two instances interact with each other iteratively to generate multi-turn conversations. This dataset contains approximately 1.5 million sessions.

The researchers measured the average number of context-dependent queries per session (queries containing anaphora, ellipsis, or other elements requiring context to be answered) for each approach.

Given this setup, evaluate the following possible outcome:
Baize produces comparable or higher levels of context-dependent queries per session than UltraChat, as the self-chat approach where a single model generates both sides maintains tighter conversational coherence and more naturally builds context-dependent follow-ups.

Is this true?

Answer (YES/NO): YES